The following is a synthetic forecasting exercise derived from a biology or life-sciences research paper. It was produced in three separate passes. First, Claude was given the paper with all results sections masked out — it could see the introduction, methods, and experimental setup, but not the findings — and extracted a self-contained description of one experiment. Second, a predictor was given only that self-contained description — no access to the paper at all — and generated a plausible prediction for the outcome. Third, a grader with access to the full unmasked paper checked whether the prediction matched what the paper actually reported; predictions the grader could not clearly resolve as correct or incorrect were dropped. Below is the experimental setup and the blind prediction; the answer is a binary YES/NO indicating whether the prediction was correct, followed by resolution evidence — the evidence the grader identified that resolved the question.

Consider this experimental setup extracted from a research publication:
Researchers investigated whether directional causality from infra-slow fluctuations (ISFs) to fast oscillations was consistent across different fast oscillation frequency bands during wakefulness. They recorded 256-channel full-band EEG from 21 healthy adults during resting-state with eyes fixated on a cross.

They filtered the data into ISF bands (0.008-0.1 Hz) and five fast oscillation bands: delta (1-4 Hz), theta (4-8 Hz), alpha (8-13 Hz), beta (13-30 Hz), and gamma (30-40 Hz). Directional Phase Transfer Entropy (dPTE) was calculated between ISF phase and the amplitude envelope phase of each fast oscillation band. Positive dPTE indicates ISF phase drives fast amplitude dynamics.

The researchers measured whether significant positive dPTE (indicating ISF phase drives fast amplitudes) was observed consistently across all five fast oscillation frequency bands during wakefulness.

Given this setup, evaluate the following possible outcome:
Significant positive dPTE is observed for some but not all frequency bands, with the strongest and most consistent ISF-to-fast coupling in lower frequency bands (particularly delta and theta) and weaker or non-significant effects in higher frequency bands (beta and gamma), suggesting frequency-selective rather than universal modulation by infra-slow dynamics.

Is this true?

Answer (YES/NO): NO